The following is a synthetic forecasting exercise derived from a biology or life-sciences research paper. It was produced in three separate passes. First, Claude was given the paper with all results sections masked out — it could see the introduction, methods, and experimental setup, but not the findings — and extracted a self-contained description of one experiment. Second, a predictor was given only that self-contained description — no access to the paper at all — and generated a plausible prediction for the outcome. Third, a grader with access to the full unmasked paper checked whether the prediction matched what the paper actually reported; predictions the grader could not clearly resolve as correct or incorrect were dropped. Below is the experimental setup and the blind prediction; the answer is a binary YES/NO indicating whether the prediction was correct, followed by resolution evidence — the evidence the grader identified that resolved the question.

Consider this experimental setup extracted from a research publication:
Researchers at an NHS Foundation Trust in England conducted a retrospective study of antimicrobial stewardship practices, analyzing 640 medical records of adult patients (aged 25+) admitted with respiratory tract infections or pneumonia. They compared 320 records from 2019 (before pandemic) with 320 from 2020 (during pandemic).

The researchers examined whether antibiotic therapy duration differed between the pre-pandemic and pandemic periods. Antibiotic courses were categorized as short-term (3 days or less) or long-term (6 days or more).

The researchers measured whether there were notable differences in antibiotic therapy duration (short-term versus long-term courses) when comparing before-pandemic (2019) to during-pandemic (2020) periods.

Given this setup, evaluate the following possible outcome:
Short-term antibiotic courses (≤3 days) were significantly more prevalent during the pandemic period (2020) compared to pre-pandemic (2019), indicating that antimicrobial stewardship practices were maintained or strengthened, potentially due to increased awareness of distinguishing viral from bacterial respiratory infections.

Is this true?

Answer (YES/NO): NO